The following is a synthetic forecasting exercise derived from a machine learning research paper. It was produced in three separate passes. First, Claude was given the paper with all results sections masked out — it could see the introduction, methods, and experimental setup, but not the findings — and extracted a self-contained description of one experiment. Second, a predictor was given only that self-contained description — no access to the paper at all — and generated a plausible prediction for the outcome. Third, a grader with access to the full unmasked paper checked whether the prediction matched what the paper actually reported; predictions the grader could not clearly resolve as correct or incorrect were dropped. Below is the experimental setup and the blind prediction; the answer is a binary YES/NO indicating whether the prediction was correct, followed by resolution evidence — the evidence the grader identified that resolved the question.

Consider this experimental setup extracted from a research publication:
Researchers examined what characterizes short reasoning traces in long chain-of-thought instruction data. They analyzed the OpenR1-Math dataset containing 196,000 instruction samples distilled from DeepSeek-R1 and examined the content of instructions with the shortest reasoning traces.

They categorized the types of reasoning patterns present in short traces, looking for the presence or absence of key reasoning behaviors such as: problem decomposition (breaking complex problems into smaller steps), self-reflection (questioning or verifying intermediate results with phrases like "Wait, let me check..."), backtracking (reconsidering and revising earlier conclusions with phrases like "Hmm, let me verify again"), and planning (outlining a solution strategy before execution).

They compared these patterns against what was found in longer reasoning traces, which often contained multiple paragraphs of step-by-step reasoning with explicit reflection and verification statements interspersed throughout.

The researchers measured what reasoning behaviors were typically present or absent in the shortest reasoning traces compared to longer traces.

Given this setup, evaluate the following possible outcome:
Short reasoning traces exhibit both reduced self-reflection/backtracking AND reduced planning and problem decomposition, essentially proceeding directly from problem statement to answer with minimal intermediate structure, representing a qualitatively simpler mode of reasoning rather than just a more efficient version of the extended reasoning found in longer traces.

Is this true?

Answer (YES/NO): YES